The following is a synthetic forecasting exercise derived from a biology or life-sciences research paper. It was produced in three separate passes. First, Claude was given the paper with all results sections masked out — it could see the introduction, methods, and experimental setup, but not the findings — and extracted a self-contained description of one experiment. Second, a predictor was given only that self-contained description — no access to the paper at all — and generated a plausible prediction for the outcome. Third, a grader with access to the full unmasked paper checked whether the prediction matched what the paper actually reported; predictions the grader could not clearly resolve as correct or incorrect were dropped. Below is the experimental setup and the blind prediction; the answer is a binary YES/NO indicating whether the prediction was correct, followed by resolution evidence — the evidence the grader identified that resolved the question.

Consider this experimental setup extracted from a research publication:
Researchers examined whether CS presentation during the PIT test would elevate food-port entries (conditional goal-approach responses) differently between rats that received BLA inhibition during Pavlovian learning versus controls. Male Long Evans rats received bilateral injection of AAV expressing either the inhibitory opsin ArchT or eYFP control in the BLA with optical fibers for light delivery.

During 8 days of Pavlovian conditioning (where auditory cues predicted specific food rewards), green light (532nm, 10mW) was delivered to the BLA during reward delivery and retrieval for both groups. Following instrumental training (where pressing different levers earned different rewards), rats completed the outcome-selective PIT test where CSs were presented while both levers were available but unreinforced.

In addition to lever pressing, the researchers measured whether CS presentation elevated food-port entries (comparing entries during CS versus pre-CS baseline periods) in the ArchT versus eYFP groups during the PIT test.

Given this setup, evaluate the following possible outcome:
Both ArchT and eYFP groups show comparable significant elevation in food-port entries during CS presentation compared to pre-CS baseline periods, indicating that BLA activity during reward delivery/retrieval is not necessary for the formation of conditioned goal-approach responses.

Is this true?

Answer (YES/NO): YES